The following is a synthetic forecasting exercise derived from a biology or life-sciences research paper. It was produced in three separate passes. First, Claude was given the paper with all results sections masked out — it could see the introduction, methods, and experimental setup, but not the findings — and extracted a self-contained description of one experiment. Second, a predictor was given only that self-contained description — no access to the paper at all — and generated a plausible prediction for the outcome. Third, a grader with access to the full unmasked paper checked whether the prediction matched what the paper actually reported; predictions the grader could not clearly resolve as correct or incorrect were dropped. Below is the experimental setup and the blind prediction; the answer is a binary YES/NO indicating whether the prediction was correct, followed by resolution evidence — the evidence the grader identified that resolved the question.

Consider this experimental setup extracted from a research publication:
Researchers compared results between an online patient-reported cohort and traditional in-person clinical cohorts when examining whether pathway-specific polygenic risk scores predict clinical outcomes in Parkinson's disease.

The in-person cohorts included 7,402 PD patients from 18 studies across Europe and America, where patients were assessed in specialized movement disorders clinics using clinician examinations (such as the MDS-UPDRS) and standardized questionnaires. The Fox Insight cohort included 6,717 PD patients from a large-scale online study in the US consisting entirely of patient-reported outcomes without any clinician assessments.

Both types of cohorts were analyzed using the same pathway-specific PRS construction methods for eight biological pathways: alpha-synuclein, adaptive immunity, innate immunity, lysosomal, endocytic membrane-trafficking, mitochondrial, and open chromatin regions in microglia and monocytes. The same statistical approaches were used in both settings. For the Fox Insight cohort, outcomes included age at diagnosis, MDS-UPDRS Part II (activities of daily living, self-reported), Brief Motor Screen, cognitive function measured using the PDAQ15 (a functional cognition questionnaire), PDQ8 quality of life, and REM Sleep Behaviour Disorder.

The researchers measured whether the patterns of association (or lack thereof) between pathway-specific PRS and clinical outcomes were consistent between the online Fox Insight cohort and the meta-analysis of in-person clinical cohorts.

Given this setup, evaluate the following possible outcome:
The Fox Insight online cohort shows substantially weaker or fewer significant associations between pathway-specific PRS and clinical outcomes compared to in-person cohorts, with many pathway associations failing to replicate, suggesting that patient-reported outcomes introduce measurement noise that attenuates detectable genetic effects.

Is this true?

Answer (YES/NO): NO